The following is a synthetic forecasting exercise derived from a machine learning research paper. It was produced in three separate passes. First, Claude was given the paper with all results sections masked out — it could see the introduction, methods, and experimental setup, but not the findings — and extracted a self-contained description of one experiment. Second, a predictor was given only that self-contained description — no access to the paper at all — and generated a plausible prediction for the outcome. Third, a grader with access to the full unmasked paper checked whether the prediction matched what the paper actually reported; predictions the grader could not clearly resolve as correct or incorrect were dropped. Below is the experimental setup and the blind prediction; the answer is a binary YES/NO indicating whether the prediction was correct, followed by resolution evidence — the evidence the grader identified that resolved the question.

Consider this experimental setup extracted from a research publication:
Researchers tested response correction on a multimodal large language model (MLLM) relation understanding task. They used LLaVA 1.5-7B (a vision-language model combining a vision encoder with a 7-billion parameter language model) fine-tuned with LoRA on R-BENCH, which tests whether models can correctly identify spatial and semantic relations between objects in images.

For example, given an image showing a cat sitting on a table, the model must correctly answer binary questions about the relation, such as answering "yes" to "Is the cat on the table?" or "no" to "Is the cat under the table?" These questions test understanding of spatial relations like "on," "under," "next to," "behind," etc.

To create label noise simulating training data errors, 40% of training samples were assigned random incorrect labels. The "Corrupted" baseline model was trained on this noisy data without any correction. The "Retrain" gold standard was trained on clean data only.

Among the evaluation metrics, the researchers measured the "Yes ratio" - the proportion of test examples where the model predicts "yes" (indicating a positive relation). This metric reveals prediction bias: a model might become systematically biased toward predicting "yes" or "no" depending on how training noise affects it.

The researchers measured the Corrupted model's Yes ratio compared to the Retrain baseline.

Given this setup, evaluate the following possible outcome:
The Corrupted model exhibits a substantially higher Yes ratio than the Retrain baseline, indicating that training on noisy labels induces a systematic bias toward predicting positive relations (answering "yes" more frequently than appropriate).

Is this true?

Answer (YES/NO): NO